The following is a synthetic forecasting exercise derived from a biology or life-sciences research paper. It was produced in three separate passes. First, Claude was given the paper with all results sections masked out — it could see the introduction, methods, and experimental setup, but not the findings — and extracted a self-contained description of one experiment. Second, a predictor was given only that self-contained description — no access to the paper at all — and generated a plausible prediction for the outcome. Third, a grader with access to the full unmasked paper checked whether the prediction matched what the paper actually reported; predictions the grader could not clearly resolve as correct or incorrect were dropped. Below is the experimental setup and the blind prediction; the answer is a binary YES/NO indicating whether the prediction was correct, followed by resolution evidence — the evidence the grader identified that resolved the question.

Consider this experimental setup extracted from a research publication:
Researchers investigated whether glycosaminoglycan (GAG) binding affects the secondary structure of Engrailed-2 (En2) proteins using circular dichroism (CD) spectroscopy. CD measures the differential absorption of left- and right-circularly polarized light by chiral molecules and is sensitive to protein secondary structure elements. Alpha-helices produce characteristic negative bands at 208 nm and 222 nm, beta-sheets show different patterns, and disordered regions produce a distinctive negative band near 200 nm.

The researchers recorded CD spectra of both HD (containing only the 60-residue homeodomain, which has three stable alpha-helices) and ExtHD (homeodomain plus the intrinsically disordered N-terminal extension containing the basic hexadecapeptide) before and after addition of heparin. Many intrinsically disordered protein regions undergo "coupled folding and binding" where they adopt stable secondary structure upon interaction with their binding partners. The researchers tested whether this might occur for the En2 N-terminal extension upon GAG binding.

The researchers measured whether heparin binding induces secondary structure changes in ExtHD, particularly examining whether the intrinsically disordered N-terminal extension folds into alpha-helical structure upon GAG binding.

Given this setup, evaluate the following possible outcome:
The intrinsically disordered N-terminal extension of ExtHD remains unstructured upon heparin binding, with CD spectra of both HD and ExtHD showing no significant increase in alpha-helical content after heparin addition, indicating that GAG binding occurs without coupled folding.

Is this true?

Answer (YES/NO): YES